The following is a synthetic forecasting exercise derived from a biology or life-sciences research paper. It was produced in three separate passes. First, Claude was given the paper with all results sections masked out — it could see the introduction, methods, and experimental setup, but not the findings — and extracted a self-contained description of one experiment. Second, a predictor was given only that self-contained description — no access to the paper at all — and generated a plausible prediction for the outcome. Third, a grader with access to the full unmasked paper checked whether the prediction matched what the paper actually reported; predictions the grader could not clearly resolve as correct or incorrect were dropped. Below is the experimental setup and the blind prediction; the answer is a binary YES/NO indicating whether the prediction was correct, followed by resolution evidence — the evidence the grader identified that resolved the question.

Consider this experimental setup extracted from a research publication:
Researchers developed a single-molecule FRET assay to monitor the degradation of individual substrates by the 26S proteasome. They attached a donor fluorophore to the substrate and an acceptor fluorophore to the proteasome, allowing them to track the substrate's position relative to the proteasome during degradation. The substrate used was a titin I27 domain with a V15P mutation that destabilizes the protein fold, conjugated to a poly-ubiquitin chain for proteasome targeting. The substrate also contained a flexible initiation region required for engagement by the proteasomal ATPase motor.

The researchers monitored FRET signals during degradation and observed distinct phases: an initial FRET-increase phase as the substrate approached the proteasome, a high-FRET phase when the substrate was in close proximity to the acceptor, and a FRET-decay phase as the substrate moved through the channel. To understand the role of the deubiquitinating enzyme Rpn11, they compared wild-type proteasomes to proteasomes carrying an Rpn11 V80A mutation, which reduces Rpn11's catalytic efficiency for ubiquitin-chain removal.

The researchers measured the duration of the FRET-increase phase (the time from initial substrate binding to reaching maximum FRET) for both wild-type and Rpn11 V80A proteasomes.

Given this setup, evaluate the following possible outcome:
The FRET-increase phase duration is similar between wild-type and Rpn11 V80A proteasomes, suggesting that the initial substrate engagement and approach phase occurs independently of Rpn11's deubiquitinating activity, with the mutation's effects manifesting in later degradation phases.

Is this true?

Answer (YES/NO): YES